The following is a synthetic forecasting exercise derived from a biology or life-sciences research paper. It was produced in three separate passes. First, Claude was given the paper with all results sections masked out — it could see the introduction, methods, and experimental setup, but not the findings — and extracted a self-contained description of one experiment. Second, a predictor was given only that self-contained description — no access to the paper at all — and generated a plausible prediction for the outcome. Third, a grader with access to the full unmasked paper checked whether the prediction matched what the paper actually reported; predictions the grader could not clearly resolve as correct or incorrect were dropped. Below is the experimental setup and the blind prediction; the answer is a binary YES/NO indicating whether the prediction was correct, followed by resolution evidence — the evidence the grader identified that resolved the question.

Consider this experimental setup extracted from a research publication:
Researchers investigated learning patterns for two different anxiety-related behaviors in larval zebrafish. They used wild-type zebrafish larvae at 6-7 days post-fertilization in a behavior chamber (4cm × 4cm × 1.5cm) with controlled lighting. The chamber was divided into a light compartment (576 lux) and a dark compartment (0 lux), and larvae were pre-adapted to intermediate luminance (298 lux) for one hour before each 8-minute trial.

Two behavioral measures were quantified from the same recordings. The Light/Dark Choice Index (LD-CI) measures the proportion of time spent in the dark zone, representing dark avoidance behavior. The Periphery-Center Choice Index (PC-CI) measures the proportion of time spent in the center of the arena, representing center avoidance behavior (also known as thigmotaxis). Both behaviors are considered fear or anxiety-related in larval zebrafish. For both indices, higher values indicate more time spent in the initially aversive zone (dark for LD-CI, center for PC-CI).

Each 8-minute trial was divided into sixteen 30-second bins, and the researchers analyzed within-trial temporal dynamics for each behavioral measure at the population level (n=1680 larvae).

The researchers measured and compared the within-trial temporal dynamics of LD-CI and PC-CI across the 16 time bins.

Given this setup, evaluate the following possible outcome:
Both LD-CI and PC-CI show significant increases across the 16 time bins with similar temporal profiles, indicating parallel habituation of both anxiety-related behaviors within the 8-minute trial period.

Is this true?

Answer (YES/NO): NO